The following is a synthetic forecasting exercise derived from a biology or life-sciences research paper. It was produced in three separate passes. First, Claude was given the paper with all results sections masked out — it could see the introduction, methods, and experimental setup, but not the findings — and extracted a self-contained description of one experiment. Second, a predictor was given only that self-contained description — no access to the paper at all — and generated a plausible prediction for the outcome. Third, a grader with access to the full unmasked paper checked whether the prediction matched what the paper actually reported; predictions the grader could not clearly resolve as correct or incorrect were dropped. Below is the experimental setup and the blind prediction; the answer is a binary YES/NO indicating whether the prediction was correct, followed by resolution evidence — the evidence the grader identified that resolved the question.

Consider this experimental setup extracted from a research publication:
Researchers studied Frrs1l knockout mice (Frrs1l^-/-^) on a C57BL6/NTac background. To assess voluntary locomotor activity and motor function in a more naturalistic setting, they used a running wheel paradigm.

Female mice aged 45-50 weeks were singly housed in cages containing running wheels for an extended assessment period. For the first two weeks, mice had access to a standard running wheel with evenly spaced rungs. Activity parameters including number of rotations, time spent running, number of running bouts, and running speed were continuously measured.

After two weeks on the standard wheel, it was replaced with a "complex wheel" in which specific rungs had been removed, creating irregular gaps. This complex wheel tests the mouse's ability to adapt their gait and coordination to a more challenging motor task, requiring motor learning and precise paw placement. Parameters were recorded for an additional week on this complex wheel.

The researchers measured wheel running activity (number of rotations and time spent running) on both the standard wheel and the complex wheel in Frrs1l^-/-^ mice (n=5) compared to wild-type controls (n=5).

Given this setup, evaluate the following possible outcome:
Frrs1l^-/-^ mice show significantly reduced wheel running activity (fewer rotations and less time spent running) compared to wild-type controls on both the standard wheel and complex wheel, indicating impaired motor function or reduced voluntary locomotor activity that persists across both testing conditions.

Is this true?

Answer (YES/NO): NO